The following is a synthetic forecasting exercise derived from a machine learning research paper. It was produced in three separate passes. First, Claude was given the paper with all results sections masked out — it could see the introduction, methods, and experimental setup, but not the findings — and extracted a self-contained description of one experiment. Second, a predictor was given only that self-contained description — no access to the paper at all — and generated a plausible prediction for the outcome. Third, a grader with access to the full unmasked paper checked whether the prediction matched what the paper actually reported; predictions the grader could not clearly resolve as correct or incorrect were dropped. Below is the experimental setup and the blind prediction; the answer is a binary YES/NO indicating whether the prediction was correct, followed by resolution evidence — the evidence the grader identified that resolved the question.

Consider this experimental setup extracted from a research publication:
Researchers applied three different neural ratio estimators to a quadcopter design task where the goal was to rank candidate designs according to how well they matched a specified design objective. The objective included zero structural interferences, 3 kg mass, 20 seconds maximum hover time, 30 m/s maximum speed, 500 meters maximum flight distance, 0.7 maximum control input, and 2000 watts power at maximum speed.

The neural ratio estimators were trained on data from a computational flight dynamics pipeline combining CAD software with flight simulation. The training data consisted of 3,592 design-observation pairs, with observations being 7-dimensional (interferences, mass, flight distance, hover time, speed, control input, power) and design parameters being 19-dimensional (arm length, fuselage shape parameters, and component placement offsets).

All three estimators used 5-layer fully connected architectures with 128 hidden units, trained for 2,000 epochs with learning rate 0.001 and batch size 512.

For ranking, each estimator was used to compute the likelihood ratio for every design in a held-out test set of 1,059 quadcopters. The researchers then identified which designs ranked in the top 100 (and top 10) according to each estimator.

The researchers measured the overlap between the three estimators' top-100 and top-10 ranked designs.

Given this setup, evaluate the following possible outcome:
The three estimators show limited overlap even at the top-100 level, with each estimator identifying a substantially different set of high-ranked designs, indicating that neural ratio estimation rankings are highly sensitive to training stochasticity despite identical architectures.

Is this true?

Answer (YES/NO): NO